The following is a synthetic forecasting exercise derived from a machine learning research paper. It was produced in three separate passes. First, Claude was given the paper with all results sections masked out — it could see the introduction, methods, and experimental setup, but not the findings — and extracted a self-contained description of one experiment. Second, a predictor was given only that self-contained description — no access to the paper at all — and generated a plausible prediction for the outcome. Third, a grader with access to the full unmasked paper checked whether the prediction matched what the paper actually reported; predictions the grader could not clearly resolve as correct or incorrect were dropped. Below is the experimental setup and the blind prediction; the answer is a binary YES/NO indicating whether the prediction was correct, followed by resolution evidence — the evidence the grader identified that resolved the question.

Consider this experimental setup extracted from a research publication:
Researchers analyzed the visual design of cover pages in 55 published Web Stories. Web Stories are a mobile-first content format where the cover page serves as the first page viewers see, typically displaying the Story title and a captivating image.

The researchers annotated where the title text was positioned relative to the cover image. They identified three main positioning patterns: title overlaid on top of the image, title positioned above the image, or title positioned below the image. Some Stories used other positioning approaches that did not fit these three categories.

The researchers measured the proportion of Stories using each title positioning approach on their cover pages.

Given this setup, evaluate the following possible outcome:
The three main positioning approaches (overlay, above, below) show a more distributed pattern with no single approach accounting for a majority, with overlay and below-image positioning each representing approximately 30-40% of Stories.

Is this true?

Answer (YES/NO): NO